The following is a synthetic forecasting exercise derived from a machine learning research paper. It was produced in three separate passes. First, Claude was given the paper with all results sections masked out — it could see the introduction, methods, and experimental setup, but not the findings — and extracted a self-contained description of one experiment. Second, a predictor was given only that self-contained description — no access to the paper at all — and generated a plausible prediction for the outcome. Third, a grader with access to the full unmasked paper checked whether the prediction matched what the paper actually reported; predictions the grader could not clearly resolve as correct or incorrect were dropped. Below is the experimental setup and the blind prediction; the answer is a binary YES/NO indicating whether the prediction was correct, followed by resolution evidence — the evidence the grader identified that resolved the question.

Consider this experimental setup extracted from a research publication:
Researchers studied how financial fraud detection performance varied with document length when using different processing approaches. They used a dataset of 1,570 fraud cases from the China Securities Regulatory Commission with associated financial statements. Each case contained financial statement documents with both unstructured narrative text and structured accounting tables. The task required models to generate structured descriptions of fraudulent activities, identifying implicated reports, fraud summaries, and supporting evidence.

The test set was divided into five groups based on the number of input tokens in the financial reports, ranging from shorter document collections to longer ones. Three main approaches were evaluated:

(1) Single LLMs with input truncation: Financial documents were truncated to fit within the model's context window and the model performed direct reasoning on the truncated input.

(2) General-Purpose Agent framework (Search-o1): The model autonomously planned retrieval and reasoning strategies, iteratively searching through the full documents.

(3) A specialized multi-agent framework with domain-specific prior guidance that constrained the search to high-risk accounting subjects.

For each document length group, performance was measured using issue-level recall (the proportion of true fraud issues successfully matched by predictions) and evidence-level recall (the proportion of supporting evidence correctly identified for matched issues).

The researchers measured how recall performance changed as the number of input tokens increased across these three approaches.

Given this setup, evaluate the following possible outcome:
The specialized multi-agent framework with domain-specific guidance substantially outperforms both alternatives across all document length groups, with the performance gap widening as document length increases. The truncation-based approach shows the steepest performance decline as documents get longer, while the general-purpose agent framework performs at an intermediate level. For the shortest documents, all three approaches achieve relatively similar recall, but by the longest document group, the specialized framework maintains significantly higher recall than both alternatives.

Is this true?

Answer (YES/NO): NO